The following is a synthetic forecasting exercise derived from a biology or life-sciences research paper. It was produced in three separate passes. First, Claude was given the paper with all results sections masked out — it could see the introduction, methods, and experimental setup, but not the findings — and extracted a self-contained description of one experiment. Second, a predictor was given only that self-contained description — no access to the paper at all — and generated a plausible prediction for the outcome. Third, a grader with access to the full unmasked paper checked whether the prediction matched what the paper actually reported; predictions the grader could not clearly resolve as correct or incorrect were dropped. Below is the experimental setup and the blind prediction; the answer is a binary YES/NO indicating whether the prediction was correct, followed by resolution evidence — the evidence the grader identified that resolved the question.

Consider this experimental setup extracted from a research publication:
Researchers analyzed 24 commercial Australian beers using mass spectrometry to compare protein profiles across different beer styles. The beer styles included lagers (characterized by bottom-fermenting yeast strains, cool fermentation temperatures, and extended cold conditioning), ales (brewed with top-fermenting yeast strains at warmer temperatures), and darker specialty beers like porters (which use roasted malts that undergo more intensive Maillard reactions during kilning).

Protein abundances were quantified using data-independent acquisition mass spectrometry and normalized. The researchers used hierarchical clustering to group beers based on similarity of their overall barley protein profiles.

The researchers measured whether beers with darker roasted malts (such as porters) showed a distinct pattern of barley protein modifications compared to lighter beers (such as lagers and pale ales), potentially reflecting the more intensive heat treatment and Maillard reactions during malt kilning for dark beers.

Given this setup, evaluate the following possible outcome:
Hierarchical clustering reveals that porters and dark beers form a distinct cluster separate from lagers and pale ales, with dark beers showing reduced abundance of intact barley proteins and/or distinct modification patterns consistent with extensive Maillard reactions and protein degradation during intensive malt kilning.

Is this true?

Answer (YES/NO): YES